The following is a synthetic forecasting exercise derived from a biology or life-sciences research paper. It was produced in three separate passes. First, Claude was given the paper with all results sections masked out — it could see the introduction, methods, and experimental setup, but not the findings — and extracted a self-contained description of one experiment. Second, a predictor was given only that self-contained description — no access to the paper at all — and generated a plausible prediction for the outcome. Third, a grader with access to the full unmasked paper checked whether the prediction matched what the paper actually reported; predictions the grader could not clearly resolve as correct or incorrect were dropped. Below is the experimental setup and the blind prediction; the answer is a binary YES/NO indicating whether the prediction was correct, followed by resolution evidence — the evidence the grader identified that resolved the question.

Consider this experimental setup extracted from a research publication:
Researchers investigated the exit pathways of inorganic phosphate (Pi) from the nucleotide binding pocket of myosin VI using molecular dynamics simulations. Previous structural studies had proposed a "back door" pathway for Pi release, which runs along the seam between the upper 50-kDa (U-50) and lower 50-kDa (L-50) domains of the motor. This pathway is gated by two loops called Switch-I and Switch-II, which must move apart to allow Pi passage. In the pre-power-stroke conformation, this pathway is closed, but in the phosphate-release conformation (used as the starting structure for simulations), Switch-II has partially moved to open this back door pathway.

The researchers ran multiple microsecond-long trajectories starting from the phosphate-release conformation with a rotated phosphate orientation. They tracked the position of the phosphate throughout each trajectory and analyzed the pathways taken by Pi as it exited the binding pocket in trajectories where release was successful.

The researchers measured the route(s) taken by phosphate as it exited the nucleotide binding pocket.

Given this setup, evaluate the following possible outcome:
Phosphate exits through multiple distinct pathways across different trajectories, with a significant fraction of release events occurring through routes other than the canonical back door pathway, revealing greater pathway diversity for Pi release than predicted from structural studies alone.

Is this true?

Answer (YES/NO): YES